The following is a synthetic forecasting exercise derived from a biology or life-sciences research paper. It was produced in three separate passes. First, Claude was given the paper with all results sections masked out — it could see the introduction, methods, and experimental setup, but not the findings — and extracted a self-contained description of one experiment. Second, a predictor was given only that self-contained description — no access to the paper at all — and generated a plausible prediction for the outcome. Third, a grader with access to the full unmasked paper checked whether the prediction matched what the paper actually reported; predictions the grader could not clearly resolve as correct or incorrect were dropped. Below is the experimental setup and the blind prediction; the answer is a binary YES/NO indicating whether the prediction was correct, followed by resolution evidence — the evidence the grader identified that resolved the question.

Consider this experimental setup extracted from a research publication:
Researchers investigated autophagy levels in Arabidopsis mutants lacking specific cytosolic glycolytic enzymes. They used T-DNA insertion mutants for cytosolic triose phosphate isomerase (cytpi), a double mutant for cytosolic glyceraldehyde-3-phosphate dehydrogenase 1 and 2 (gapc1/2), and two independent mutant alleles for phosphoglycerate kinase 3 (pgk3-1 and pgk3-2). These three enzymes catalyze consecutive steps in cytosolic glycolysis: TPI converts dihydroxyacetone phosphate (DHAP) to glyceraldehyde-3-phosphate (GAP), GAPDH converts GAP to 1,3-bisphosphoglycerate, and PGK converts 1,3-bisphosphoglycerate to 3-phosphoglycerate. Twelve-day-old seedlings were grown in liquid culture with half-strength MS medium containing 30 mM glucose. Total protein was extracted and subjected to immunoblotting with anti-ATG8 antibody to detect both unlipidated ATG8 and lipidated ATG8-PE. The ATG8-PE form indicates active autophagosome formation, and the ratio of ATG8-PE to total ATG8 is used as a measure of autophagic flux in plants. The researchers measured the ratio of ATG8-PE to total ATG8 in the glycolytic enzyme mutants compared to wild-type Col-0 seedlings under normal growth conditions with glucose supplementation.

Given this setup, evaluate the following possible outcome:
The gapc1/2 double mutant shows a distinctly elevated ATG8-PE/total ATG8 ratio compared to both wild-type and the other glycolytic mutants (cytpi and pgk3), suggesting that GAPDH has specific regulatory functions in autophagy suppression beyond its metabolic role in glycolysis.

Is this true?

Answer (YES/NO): NO